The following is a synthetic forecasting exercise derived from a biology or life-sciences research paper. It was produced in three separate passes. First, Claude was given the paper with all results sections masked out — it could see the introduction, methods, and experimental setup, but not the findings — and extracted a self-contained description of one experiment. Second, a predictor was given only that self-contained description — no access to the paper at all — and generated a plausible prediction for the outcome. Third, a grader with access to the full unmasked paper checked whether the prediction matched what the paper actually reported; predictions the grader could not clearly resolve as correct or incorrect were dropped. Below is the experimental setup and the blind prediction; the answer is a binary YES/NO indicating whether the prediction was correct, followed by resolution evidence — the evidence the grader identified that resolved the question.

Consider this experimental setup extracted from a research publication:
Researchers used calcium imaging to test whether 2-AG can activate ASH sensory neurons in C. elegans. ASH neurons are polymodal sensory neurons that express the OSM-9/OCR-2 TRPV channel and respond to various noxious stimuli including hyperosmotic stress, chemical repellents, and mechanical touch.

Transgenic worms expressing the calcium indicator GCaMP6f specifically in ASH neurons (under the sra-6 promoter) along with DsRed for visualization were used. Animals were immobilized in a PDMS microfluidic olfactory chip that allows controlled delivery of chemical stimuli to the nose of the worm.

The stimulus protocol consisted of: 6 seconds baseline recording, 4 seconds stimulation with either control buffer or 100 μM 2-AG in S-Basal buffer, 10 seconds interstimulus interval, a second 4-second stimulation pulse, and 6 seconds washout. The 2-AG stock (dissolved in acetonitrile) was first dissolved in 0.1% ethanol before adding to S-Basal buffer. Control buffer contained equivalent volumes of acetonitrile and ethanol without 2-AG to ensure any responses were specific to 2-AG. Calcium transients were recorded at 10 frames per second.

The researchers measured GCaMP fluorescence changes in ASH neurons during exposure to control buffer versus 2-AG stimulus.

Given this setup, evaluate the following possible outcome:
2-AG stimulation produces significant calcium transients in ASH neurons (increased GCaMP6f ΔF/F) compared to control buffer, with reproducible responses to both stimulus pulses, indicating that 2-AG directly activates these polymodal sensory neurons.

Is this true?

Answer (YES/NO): NO